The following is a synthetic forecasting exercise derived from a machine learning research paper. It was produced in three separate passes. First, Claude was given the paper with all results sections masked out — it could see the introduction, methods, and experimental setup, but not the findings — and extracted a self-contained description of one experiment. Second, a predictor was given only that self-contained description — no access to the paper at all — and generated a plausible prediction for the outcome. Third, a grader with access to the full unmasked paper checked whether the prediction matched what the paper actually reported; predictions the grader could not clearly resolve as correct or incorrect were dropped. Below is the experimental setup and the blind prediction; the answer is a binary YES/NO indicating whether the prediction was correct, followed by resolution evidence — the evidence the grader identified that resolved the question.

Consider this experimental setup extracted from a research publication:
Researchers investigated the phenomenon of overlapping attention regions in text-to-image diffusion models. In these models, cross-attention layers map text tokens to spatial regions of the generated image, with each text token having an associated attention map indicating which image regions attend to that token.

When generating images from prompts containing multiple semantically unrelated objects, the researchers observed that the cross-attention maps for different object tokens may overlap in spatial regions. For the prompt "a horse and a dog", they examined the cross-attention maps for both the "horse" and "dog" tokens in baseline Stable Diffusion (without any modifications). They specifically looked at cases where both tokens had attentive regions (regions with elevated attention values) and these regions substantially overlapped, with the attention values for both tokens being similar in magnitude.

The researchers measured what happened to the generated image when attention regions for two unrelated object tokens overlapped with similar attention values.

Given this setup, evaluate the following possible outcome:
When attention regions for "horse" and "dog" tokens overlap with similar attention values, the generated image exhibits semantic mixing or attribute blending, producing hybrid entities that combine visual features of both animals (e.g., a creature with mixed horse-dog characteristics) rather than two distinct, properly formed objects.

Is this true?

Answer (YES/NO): NO